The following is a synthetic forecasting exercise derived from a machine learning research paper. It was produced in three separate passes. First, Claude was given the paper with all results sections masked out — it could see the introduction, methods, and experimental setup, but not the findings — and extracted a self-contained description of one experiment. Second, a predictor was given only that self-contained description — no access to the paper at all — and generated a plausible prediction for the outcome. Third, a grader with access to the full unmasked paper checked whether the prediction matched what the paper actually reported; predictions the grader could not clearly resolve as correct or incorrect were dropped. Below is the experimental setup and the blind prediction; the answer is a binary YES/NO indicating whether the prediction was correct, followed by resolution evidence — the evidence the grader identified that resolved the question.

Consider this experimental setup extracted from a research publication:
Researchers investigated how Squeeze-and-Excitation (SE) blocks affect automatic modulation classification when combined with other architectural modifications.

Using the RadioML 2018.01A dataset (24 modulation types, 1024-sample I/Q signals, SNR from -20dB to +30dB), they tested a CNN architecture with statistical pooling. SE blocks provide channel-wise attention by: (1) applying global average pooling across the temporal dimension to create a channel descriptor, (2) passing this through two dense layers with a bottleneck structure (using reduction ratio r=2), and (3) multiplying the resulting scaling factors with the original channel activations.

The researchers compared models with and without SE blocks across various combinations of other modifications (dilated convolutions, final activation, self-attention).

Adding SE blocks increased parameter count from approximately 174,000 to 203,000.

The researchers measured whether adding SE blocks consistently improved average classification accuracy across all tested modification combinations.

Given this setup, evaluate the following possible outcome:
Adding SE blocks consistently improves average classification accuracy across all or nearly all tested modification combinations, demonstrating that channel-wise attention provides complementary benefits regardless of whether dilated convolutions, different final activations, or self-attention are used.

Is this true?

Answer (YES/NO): NO